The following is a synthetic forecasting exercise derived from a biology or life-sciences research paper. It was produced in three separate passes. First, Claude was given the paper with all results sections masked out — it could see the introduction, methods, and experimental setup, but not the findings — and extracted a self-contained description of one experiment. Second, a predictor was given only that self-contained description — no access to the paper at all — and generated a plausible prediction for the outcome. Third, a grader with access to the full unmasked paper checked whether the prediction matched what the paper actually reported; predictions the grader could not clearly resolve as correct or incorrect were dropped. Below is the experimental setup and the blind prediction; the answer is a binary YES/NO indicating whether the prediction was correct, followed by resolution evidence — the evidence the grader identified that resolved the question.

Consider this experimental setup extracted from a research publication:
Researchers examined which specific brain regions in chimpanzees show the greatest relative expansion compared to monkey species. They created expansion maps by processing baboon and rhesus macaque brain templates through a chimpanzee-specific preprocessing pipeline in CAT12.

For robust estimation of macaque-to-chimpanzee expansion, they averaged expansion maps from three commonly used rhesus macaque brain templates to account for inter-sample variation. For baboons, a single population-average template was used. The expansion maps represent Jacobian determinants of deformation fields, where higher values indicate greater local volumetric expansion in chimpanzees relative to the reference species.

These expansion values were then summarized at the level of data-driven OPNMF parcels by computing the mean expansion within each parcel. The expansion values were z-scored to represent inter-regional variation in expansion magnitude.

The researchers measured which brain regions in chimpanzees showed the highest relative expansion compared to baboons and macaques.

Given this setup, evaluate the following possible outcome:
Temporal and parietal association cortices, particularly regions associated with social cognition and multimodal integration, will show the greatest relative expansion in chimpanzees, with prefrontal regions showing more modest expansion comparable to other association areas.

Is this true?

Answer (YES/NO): NO